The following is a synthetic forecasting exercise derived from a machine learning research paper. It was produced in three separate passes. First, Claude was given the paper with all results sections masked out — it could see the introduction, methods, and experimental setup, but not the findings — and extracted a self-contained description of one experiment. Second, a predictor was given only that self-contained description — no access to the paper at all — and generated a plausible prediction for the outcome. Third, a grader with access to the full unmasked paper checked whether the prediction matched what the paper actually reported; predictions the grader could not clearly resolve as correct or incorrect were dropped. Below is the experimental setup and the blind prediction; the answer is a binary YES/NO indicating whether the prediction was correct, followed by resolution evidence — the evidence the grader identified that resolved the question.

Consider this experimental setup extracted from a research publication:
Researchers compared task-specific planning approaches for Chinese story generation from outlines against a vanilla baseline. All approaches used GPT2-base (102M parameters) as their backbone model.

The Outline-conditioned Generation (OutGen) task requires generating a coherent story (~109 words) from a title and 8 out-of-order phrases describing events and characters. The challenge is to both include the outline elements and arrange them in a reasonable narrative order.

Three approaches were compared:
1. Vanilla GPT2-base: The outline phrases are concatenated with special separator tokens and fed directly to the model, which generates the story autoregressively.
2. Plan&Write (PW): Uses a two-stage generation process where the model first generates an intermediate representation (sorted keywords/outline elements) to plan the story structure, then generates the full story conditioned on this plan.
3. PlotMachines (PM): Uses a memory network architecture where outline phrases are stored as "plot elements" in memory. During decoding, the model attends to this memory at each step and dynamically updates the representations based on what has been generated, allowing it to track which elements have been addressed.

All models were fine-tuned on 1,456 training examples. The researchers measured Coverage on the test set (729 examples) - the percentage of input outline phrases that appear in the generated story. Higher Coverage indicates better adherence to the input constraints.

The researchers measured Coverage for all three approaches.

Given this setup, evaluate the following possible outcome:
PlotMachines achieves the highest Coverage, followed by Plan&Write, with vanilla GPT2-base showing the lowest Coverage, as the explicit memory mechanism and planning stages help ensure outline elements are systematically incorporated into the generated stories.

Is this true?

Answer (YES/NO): NO